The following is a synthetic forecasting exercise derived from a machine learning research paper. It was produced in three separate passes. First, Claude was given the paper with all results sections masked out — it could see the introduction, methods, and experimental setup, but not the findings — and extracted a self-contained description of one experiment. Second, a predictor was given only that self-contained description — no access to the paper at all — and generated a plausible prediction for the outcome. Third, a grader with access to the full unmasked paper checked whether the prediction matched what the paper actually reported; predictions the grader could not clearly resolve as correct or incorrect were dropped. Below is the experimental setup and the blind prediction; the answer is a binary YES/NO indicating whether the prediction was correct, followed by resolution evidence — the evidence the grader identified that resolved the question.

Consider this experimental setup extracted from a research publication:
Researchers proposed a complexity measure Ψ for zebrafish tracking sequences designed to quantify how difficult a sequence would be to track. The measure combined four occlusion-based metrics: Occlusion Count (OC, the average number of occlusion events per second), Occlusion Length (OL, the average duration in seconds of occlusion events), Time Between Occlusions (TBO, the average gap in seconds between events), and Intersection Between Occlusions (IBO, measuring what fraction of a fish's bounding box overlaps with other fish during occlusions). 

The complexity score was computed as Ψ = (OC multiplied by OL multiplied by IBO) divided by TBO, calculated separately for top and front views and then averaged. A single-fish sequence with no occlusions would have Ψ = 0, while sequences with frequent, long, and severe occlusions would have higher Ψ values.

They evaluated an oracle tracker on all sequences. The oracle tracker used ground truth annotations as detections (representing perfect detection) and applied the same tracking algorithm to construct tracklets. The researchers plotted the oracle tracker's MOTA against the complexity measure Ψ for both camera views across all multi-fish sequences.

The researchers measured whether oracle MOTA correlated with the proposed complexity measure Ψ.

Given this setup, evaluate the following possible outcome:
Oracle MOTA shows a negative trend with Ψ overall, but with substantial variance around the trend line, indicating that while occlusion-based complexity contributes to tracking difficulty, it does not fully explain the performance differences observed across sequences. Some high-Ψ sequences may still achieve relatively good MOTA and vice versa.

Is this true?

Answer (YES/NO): NO